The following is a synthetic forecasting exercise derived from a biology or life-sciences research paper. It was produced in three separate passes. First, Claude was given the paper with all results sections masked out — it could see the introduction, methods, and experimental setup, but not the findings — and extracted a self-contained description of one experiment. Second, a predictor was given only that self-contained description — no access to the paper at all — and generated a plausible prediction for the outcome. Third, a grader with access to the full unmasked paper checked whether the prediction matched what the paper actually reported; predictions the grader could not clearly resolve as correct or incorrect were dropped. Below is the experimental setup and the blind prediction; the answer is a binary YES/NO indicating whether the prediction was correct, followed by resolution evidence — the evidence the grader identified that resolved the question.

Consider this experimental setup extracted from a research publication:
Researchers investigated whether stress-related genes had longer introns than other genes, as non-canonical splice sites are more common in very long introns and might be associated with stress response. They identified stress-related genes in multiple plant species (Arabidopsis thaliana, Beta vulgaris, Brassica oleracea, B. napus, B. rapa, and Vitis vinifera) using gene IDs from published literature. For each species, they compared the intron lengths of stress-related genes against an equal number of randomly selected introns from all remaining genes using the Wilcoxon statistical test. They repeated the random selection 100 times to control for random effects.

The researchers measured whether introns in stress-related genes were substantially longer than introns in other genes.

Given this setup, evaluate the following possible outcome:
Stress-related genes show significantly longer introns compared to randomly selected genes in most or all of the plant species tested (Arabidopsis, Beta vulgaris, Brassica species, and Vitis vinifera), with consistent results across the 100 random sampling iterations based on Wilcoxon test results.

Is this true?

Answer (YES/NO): NO